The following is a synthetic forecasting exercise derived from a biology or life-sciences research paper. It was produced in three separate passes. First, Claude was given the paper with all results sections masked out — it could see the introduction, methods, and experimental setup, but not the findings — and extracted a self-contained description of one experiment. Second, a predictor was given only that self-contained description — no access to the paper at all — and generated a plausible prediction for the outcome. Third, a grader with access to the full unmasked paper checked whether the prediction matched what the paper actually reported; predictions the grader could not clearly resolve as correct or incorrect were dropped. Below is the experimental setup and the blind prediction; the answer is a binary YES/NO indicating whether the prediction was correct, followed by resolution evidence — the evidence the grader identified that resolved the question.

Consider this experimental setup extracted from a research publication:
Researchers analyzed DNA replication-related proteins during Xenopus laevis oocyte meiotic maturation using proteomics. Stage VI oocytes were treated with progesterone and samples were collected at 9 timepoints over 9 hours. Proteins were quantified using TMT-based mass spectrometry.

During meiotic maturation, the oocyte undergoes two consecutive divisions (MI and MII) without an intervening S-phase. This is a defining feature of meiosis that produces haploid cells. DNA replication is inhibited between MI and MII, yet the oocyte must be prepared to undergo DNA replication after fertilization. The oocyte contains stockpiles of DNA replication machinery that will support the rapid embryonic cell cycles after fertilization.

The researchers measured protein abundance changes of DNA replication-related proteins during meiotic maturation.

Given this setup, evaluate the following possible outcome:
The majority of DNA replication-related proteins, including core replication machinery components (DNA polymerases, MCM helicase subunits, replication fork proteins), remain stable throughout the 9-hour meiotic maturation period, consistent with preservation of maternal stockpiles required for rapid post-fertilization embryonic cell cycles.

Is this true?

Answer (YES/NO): NO